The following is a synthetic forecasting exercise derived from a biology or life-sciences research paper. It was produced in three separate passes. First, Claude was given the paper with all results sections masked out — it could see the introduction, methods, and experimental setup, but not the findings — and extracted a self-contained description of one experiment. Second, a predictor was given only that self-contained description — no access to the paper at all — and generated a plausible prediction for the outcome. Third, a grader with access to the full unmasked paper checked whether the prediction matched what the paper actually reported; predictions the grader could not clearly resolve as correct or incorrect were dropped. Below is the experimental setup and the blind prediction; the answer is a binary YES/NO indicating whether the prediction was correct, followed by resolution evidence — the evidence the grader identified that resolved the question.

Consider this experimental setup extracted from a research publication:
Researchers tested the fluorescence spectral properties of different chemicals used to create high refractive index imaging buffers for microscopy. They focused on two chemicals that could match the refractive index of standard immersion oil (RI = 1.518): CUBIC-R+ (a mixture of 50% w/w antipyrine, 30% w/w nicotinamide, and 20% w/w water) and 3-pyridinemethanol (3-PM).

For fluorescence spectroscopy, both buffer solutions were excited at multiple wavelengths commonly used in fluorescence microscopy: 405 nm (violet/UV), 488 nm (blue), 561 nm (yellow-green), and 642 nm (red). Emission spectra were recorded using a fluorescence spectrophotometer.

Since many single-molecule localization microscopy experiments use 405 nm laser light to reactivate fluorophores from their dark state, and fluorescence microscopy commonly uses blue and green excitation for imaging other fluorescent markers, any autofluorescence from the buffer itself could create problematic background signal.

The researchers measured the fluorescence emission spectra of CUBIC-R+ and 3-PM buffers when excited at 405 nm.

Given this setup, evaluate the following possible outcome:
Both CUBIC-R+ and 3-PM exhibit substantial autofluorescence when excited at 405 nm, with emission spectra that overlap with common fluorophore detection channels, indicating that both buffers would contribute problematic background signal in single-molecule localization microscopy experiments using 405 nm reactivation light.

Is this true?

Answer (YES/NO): NO